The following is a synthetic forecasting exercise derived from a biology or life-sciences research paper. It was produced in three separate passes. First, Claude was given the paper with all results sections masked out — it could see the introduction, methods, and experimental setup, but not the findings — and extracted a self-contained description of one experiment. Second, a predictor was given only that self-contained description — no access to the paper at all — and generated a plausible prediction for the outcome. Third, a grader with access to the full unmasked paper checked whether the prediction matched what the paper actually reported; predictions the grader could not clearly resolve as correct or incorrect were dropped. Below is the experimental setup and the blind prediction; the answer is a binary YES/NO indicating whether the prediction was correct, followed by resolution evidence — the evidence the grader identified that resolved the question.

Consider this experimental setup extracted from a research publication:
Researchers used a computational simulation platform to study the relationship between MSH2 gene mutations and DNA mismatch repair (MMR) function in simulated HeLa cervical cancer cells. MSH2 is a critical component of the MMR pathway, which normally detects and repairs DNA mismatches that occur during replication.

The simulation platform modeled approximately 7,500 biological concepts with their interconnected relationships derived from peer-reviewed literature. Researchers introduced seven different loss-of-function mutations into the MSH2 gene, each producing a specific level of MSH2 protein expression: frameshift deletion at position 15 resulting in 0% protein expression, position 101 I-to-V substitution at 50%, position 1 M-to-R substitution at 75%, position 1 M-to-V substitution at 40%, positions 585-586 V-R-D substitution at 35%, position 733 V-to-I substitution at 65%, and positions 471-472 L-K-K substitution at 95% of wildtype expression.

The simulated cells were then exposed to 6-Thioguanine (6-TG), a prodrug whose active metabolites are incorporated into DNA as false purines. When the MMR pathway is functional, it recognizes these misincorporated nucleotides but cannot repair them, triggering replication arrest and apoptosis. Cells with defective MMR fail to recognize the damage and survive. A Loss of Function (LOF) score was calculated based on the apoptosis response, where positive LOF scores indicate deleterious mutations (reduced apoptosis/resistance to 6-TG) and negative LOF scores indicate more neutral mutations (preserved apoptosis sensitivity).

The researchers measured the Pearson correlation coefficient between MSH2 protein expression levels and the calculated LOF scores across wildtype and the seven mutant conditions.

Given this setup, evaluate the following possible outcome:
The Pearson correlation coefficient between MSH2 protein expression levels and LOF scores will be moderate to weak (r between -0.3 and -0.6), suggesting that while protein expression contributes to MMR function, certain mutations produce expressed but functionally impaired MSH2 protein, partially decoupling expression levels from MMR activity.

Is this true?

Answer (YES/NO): NO